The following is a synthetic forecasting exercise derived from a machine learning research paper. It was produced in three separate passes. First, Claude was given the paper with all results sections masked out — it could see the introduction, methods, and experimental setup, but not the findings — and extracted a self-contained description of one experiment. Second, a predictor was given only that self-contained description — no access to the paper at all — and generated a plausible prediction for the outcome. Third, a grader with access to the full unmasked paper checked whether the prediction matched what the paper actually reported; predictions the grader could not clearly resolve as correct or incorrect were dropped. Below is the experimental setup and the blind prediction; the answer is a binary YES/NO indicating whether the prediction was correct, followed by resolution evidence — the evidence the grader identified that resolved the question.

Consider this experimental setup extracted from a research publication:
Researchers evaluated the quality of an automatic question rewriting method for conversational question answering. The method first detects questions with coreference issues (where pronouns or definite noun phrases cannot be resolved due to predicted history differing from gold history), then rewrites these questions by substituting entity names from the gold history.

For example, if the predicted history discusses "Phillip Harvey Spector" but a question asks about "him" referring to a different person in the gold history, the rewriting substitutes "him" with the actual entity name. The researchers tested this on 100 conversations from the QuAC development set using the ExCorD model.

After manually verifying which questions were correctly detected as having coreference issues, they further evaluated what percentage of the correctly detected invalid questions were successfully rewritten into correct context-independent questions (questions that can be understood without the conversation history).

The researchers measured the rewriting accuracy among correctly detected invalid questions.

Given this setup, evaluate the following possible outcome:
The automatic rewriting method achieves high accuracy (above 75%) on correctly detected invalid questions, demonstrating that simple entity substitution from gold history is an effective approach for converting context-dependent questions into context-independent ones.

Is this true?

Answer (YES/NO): NO